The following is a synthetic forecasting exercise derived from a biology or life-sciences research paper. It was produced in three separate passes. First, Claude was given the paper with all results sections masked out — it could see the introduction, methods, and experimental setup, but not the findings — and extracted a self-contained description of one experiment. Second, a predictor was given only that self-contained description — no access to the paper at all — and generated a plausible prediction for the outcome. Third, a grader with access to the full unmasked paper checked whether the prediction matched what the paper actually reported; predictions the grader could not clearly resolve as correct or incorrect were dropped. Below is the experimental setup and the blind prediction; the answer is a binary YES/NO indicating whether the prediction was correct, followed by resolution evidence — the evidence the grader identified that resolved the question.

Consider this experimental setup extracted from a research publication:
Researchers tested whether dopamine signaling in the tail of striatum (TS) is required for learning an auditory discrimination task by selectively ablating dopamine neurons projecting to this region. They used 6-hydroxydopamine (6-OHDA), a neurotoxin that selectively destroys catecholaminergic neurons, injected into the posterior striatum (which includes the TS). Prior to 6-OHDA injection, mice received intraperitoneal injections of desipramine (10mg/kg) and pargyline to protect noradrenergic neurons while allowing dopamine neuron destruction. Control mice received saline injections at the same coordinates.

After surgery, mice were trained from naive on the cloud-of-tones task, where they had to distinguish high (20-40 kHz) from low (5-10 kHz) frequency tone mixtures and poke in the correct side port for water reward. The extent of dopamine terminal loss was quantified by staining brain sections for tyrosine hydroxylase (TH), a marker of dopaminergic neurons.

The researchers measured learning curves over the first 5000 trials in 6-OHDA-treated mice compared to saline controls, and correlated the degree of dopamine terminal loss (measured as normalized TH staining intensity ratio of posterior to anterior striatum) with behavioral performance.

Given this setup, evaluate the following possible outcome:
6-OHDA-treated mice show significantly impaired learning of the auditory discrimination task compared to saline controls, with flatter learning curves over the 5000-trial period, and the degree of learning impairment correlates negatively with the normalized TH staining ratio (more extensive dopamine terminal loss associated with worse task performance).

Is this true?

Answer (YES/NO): YES